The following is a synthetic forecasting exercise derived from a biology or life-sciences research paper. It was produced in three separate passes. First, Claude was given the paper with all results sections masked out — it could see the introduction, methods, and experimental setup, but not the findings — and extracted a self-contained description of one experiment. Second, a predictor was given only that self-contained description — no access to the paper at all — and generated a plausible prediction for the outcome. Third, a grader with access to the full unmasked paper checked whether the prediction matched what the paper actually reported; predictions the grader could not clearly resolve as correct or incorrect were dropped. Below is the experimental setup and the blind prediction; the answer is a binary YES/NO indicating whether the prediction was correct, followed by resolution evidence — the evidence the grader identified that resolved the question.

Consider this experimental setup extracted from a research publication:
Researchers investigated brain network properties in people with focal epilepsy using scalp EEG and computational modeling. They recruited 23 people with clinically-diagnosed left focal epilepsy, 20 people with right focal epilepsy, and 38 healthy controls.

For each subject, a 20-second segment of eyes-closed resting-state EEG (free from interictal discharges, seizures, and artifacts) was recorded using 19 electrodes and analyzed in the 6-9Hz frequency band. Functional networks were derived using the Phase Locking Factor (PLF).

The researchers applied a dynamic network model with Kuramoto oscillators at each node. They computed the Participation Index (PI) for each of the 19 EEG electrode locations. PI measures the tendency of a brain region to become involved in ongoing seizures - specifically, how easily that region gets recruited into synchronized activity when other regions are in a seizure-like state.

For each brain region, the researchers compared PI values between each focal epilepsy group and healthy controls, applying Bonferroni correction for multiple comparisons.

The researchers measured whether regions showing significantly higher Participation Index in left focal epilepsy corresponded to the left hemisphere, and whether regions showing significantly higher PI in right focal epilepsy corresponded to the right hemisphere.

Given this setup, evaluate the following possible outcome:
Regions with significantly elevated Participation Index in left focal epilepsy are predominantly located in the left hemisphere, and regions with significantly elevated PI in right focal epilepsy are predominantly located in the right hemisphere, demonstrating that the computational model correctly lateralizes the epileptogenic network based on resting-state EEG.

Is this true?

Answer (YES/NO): NO